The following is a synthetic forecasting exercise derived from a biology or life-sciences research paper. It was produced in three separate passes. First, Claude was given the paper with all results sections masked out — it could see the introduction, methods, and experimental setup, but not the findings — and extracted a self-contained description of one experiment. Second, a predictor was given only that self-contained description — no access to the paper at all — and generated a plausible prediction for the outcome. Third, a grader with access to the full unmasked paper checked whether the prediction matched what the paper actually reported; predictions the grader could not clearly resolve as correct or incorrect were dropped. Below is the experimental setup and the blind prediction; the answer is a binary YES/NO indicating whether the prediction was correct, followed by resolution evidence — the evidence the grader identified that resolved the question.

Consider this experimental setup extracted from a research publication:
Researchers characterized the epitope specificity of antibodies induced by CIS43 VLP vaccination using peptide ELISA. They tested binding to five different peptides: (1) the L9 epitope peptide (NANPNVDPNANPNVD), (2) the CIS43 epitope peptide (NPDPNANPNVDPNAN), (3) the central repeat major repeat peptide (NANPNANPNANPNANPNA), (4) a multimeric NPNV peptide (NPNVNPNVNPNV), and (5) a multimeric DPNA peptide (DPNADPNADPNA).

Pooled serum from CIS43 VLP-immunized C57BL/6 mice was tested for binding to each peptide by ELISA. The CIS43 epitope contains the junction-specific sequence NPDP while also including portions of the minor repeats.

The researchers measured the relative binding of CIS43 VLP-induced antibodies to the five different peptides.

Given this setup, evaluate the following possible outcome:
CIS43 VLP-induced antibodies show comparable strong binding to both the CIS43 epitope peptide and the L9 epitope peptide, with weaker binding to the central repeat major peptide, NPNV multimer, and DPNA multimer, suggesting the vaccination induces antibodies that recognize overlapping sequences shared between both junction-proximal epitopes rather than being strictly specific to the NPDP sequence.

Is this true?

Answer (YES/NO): NO